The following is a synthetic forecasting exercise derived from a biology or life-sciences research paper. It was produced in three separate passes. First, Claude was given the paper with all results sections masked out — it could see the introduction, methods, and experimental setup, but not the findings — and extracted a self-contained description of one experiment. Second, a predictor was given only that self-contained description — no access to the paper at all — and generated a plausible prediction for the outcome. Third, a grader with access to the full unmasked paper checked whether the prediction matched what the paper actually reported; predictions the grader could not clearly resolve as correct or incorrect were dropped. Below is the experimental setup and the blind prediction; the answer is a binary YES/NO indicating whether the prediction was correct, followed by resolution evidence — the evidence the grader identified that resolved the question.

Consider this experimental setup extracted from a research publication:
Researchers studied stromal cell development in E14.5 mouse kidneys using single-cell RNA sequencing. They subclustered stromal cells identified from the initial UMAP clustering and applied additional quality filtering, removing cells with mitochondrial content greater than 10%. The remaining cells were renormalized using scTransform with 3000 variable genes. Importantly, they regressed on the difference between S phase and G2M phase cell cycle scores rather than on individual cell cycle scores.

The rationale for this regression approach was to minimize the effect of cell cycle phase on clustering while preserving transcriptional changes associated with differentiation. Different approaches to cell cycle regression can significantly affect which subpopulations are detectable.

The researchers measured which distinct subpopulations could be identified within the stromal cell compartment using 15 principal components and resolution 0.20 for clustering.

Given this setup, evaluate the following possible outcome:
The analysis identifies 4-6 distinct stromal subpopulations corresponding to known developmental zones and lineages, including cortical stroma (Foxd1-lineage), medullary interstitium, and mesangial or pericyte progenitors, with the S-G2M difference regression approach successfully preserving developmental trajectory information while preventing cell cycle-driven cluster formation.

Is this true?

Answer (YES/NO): NO